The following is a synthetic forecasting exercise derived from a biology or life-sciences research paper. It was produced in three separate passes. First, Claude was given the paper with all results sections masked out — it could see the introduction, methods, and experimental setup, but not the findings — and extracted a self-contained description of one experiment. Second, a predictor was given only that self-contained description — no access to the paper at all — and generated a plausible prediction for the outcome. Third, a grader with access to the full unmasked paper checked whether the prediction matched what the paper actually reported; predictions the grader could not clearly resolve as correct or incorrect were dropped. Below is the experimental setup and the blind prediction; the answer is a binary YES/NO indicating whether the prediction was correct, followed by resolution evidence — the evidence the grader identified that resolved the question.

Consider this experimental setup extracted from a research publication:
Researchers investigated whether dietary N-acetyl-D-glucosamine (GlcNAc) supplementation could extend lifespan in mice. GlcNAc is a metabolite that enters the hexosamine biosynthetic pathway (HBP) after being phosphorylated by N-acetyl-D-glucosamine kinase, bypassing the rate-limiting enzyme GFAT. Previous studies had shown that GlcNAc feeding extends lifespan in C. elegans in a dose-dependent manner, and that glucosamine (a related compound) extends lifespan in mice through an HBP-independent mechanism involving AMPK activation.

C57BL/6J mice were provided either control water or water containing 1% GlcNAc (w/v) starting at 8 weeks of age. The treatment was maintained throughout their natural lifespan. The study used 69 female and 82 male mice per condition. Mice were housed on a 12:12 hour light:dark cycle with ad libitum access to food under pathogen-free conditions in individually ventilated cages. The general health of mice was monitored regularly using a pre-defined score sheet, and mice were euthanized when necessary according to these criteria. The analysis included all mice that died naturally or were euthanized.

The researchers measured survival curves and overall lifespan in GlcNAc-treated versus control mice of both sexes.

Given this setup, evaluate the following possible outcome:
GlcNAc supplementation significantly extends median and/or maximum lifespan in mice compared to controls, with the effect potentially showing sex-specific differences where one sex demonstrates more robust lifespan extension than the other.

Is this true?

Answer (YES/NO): NO